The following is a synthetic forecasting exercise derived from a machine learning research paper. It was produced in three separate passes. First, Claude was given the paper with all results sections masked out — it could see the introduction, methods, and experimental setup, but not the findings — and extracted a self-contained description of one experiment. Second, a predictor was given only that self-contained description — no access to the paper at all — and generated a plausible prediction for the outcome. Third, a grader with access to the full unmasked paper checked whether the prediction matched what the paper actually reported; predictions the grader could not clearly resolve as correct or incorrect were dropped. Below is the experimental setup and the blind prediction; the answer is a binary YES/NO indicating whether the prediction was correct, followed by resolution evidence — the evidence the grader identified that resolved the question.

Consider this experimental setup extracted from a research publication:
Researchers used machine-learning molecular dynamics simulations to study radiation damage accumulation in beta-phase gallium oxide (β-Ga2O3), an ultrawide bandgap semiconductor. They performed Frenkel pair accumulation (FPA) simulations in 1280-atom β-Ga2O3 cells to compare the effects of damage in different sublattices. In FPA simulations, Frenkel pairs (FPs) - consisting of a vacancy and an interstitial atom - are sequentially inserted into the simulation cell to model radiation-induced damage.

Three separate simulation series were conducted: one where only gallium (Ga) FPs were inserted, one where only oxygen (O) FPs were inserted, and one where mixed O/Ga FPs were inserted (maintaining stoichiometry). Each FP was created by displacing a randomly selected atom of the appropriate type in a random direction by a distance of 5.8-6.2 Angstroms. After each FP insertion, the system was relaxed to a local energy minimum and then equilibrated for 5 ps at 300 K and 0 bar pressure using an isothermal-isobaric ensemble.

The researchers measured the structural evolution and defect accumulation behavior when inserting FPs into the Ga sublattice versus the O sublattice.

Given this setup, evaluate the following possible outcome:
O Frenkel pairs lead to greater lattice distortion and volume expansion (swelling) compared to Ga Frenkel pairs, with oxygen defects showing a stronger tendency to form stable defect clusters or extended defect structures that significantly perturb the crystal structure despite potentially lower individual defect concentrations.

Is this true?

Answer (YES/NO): NO